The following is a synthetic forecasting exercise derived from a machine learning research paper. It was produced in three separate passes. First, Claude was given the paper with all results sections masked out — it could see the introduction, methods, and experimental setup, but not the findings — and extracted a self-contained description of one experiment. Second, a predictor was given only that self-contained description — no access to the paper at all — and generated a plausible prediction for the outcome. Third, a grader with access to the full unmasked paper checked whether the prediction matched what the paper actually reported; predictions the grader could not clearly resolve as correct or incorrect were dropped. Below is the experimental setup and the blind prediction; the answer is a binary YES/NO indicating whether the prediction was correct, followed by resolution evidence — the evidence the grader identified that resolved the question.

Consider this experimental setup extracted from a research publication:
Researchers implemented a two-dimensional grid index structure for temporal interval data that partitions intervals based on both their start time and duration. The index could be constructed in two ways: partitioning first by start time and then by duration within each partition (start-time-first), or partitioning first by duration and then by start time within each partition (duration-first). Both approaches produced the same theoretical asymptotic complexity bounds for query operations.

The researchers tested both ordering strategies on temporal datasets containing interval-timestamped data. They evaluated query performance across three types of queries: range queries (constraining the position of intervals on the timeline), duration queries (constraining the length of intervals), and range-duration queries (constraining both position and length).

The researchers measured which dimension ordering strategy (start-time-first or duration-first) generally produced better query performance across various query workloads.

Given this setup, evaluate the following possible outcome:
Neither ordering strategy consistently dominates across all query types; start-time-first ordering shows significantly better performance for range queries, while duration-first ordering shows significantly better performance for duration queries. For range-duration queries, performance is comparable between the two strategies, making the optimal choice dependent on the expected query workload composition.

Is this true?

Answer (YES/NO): NO